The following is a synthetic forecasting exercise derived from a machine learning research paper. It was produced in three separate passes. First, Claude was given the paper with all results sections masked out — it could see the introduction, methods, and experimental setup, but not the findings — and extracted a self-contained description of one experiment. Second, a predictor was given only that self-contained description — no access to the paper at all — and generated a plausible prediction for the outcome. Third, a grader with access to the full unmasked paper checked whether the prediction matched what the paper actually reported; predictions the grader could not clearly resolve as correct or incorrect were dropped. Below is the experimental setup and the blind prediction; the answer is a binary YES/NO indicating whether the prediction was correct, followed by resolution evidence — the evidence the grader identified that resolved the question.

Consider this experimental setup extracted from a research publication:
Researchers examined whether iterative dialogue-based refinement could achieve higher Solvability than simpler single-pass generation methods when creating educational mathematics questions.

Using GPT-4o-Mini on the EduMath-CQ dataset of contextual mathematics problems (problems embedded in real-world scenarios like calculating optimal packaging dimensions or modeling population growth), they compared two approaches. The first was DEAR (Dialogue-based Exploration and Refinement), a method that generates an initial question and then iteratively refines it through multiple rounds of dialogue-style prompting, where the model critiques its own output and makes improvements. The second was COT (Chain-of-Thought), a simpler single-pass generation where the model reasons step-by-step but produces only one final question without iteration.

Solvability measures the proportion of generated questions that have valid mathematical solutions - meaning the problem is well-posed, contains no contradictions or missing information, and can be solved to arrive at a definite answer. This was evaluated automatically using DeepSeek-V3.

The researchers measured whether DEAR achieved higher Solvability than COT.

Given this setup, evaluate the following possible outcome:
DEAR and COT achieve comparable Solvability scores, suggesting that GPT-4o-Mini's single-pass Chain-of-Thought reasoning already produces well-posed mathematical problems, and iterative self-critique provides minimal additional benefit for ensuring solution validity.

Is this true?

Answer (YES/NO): NO